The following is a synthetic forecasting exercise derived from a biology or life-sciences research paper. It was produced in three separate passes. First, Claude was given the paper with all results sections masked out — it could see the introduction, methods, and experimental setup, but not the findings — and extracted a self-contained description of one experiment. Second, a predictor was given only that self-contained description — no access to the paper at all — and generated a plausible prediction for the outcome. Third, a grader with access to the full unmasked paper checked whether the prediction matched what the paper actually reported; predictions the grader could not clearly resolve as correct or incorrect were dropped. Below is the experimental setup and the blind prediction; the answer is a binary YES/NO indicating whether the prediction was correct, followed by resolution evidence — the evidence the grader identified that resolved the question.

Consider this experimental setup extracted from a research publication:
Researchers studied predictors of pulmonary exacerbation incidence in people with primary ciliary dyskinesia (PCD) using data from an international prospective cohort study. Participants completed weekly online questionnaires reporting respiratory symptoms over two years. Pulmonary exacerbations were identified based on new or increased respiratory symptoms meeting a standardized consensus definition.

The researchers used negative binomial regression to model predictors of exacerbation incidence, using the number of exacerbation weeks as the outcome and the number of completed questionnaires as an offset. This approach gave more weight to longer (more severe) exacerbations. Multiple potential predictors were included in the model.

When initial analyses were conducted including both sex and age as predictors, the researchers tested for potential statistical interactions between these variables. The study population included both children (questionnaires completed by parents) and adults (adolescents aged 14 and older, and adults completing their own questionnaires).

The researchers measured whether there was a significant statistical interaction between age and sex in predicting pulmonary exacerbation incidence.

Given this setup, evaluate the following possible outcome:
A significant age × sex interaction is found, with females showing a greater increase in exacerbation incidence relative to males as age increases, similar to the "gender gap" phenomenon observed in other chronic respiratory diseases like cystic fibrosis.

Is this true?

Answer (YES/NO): YES